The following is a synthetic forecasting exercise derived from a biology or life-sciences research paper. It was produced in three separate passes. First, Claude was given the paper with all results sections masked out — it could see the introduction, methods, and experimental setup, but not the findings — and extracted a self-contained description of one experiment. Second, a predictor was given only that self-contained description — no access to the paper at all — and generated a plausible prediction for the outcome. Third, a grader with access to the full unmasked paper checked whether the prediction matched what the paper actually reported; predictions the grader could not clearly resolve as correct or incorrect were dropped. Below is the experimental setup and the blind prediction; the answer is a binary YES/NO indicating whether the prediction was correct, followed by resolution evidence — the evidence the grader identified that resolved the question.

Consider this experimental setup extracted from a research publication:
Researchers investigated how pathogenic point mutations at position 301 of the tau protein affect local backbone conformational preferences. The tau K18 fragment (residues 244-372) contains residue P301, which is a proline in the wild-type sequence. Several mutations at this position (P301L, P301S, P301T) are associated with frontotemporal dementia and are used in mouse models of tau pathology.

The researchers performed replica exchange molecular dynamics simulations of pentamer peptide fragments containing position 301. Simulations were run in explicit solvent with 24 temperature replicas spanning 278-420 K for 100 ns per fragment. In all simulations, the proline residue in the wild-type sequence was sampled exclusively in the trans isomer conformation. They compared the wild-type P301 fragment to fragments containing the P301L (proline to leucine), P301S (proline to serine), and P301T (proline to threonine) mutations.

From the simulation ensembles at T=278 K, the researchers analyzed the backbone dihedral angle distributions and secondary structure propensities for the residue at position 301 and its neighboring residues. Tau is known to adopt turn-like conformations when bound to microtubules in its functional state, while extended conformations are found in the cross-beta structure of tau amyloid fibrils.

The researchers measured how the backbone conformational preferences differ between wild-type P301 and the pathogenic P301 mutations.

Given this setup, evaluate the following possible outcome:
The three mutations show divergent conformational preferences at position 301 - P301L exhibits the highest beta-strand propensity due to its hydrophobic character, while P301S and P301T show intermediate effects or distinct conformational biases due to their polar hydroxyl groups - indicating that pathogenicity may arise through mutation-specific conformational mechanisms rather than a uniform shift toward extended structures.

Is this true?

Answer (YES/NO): NO